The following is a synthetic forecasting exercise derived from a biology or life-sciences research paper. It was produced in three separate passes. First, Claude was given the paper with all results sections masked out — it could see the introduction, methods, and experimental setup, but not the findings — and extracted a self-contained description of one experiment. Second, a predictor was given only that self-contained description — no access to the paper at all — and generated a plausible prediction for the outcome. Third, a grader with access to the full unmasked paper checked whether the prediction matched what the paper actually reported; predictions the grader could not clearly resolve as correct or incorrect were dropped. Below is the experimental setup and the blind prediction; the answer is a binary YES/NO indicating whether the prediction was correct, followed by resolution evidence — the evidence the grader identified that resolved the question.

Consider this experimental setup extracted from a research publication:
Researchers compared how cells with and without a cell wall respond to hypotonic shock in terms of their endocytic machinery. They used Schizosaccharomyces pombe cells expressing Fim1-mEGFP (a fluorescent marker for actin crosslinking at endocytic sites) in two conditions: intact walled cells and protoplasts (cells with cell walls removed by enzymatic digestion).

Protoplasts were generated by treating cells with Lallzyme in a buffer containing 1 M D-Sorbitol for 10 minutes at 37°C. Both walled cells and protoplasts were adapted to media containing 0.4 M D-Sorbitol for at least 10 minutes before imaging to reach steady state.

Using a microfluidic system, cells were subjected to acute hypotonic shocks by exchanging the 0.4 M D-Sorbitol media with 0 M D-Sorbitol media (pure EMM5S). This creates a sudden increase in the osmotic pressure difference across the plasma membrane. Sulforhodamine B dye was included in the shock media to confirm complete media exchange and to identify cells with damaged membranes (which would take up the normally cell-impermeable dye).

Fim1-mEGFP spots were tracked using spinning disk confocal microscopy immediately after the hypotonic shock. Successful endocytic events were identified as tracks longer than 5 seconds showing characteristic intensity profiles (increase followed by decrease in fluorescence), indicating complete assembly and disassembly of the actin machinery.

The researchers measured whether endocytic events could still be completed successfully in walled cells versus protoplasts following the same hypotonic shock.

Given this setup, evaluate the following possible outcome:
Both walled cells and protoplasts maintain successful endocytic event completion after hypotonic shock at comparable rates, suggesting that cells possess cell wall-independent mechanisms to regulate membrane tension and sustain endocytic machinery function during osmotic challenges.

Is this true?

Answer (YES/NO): NO